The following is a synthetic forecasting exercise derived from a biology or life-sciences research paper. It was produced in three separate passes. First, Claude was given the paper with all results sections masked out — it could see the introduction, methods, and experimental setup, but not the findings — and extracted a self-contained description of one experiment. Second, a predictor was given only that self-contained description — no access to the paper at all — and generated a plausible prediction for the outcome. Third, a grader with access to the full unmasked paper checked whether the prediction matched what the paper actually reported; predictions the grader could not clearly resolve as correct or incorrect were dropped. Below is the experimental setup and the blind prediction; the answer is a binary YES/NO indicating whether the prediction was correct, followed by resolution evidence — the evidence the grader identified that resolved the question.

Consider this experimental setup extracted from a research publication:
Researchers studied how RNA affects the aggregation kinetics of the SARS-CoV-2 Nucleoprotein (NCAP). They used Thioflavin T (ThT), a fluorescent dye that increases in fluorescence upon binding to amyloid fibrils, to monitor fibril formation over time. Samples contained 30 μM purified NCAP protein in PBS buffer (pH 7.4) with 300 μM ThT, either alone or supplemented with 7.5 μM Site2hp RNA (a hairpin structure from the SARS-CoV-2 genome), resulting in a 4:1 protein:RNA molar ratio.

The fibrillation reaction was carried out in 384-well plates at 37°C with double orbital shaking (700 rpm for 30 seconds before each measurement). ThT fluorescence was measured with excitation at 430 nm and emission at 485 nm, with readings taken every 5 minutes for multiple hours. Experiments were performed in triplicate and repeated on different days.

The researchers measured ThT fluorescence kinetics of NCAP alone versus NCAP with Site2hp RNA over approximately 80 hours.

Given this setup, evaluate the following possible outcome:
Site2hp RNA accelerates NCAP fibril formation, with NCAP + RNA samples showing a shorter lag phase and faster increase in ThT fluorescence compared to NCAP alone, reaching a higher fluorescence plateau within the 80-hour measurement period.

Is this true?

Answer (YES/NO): YES